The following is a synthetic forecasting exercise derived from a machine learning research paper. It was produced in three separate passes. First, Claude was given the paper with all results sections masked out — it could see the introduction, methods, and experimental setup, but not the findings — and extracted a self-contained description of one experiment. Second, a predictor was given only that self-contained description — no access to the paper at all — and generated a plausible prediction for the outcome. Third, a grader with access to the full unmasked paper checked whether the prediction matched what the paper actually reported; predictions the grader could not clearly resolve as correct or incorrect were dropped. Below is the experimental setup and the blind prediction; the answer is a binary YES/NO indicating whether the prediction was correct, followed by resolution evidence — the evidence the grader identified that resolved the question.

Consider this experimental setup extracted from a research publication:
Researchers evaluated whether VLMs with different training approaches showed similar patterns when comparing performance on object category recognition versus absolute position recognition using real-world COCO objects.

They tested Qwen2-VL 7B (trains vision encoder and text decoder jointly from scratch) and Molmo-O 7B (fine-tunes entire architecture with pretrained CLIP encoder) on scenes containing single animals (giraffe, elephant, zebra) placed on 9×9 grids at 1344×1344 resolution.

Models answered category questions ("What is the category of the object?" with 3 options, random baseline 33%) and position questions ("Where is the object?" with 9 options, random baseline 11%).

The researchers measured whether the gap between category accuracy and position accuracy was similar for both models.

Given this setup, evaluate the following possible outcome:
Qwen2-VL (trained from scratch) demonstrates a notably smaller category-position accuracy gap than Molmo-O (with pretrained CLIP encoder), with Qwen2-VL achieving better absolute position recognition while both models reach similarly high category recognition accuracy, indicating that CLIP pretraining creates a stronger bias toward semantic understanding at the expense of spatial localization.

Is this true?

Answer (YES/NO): NO